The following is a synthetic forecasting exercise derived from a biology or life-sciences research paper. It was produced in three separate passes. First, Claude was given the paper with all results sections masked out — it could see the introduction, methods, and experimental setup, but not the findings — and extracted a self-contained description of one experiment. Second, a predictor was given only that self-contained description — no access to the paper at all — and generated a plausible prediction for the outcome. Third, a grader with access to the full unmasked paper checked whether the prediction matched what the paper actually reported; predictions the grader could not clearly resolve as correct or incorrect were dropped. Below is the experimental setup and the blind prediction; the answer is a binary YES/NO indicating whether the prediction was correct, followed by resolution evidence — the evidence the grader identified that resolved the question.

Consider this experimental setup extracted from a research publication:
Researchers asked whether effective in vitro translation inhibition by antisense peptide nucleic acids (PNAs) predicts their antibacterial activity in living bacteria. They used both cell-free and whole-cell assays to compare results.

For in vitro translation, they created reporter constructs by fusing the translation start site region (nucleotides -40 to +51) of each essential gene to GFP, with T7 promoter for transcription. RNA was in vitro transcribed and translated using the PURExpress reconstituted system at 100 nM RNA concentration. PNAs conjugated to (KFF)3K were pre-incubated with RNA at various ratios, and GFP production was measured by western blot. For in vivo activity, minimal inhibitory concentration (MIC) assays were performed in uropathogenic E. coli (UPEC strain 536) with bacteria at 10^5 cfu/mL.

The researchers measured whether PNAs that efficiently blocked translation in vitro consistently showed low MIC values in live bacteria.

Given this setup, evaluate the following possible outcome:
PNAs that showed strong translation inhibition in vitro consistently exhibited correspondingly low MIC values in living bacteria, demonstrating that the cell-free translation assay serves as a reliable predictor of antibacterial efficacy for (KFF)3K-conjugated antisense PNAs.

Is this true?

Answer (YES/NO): NO